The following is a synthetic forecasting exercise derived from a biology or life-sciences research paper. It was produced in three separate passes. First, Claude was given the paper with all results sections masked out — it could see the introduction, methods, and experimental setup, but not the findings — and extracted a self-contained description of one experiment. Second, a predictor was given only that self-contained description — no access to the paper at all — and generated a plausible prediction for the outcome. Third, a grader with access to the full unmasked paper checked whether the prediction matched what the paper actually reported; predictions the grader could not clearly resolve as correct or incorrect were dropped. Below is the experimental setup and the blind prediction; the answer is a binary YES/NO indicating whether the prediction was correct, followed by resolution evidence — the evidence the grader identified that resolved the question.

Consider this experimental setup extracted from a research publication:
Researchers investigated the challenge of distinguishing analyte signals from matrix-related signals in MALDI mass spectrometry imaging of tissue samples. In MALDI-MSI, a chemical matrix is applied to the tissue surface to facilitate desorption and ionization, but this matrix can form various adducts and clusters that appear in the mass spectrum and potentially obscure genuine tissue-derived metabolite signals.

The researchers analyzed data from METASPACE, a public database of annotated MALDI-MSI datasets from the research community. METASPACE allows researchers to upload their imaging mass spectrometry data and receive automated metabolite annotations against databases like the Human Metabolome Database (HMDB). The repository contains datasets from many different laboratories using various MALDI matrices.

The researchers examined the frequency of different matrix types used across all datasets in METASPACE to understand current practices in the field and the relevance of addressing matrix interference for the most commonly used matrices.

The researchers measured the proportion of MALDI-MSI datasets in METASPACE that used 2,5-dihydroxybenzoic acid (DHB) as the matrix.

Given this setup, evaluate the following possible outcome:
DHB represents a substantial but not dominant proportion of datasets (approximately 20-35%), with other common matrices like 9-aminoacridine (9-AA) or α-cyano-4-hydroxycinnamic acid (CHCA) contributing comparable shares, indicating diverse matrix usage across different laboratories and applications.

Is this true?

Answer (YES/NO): NO